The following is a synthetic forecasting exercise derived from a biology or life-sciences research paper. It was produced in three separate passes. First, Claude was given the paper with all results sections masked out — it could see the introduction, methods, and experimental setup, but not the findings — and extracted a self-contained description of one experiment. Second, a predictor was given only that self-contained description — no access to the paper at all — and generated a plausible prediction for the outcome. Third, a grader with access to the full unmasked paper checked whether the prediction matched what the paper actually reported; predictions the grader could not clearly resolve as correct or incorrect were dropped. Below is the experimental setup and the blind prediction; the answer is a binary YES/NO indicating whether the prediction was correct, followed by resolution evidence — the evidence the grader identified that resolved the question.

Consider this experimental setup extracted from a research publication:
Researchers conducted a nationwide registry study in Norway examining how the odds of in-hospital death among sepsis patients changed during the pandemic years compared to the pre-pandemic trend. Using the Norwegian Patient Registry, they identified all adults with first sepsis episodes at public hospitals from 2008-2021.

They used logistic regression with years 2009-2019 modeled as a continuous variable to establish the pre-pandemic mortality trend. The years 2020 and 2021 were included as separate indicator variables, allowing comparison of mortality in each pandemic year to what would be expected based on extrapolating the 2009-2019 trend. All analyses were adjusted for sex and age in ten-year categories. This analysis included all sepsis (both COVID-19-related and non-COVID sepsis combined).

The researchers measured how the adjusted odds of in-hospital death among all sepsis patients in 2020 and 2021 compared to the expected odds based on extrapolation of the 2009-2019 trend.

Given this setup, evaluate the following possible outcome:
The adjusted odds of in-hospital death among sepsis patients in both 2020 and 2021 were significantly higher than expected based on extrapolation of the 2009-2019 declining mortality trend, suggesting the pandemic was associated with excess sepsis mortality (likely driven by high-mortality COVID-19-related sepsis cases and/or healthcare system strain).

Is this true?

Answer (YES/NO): YES